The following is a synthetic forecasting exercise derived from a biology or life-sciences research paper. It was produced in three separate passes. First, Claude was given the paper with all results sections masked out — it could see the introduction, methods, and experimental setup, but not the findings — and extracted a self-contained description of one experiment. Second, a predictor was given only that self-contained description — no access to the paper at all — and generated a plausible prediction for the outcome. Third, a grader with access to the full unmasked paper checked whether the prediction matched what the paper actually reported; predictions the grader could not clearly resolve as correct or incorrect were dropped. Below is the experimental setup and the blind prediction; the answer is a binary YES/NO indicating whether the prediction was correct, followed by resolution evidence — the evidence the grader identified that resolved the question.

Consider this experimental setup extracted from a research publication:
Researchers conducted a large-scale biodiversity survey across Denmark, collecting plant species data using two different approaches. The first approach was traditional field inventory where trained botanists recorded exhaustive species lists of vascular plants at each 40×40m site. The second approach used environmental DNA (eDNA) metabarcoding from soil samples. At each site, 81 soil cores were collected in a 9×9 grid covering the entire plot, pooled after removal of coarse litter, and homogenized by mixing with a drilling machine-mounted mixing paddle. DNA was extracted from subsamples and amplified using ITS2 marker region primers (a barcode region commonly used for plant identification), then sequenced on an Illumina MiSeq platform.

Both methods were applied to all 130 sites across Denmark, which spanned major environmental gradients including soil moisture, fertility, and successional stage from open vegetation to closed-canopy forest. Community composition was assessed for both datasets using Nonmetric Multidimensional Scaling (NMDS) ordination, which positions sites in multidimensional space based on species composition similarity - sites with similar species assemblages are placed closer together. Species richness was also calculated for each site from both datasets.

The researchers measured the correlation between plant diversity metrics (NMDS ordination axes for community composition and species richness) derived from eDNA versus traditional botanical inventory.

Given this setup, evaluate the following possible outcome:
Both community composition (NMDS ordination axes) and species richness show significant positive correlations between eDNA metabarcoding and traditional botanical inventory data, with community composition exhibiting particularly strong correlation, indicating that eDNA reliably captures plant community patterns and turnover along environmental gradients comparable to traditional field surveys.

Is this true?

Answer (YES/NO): NO